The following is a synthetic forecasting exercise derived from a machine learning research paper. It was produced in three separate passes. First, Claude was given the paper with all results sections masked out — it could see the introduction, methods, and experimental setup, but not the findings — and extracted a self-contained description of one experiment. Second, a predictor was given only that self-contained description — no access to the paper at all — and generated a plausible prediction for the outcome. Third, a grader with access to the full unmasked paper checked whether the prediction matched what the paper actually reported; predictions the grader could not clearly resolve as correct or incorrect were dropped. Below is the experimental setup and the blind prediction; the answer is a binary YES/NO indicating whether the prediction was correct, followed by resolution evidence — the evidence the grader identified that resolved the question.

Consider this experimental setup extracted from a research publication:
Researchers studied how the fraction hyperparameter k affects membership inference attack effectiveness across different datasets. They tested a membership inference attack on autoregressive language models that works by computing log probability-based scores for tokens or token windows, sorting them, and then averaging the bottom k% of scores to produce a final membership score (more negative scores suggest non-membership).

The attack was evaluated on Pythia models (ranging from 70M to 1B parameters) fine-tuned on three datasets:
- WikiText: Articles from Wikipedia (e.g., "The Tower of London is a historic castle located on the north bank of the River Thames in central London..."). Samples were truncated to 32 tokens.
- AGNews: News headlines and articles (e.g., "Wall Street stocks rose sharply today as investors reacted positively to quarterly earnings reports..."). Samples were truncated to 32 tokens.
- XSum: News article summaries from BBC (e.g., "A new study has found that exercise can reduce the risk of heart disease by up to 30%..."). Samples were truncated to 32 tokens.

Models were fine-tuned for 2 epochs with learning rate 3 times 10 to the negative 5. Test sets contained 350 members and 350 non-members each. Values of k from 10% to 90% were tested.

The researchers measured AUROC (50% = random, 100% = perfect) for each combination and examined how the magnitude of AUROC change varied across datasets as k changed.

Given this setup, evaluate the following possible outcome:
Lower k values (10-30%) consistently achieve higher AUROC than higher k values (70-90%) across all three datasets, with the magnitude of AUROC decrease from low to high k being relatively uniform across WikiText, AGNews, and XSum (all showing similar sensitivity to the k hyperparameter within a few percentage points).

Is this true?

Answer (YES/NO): NO